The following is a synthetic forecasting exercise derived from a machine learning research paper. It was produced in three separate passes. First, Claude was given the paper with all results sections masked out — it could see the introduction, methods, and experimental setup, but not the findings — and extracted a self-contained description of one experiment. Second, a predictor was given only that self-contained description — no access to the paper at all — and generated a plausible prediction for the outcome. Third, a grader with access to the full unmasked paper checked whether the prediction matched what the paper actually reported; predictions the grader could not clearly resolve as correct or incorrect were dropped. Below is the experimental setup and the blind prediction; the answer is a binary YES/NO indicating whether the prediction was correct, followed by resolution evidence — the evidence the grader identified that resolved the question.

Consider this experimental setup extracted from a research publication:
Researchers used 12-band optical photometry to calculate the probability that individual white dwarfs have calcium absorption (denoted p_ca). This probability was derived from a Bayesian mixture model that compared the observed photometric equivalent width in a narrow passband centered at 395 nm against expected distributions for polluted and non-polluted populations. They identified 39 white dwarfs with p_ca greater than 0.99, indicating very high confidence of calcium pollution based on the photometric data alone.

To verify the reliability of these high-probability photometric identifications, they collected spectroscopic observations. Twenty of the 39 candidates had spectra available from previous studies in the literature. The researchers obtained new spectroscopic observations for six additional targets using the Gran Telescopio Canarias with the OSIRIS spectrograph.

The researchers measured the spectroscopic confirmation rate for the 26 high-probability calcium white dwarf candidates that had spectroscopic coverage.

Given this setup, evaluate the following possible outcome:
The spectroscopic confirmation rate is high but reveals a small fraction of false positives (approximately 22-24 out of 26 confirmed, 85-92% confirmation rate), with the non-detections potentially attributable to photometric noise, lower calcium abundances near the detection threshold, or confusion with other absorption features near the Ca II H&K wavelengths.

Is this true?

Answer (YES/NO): NO